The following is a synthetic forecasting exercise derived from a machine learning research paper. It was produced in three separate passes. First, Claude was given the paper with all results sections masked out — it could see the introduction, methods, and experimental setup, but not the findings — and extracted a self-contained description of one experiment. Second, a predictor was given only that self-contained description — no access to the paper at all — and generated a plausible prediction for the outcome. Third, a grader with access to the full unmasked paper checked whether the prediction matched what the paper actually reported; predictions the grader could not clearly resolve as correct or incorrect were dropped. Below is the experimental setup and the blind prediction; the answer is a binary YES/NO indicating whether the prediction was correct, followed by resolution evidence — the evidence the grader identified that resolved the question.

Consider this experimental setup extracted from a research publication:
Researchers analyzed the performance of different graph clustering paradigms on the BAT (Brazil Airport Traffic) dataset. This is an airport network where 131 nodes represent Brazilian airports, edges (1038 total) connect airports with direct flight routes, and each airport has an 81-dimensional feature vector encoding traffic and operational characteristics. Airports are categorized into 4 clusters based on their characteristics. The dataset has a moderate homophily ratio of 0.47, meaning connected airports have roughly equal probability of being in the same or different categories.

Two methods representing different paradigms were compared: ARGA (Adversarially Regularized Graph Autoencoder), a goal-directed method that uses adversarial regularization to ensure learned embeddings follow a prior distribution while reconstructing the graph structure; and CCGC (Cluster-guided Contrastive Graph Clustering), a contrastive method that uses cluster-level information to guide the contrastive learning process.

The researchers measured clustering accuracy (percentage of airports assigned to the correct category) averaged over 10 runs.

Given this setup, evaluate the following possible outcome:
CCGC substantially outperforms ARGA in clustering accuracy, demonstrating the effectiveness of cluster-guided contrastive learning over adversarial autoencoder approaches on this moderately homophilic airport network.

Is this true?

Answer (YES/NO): NO